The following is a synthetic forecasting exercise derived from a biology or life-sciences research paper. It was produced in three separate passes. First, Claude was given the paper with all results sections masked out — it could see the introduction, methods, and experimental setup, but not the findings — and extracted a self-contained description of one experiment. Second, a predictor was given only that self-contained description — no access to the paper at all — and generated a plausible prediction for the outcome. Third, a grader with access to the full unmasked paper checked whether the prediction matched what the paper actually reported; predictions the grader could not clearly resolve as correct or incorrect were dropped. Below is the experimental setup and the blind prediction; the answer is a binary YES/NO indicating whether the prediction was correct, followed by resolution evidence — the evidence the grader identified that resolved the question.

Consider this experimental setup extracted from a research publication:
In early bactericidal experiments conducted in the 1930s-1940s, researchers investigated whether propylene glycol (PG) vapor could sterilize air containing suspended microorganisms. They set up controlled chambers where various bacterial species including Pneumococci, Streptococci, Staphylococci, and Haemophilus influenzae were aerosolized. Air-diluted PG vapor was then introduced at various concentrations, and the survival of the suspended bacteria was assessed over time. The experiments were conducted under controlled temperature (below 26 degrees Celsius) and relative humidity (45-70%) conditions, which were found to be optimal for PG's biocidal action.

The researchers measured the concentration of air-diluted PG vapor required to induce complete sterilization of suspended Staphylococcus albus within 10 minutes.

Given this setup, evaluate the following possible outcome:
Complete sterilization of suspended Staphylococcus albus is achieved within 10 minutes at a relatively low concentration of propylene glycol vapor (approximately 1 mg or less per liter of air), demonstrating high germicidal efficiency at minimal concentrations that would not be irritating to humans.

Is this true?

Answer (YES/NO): NO